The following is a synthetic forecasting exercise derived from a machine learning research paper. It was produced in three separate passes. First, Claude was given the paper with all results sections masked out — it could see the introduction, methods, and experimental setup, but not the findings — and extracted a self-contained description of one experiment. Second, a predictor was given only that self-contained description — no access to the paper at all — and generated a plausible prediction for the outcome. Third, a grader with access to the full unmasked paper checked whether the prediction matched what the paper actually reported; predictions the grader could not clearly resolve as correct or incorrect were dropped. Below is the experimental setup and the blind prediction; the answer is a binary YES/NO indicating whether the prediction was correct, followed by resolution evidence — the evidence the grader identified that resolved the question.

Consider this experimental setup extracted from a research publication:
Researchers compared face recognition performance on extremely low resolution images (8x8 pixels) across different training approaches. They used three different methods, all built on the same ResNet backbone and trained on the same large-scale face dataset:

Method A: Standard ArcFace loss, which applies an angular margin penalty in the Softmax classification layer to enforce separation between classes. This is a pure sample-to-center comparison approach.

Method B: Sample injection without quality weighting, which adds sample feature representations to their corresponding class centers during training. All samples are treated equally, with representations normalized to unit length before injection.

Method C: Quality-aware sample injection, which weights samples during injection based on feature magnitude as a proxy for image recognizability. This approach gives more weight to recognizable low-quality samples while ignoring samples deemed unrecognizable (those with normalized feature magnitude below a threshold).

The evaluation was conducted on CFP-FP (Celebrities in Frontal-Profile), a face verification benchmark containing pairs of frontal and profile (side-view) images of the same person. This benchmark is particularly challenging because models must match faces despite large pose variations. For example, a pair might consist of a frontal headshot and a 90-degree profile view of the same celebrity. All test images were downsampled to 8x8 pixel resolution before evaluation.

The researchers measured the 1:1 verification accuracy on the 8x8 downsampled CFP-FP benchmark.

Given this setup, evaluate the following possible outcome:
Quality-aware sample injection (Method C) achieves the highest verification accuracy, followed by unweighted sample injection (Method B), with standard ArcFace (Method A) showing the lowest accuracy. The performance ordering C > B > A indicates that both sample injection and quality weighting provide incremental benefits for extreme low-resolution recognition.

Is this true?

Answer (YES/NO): NO